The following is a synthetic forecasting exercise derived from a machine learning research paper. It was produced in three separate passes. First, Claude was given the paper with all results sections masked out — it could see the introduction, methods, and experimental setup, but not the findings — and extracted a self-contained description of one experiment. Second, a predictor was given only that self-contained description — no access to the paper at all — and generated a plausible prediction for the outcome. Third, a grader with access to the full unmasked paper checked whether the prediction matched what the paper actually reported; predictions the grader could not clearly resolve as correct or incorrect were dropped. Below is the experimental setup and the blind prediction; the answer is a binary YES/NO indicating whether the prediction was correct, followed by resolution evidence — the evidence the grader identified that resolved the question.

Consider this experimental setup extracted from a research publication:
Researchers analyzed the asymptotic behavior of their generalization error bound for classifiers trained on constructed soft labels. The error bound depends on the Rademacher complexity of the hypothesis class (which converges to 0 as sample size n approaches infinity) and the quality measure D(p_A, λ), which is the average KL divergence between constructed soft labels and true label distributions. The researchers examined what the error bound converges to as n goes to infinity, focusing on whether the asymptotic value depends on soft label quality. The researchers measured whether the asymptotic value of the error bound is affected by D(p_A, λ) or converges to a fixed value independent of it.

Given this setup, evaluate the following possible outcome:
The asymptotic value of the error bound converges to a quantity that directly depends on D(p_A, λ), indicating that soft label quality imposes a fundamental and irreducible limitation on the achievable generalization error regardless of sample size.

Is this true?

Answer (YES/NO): YES